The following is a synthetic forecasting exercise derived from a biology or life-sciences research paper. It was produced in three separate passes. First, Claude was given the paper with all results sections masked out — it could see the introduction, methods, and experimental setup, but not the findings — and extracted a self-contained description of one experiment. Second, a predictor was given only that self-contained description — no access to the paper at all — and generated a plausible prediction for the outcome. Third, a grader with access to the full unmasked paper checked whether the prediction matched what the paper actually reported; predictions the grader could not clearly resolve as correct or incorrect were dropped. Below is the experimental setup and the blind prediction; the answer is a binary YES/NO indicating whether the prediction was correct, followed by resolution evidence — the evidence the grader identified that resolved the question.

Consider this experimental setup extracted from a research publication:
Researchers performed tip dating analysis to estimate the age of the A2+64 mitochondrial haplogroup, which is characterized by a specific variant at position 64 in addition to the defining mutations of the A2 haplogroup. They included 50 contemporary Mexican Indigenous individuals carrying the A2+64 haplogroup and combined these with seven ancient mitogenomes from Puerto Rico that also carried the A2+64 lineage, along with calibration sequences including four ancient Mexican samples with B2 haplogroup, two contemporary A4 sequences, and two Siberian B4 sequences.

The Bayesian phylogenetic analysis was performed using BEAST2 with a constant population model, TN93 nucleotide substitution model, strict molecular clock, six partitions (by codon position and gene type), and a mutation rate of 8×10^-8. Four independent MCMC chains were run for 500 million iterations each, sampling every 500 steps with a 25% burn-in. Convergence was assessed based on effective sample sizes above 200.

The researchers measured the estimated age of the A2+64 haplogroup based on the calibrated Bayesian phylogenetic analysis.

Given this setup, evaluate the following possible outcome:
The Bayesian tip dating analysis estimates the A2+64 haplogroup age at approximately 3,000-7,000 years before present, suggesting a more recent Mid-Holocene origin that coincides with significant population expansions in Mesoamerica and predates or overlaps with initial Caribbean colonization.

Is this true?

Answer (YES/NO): NO